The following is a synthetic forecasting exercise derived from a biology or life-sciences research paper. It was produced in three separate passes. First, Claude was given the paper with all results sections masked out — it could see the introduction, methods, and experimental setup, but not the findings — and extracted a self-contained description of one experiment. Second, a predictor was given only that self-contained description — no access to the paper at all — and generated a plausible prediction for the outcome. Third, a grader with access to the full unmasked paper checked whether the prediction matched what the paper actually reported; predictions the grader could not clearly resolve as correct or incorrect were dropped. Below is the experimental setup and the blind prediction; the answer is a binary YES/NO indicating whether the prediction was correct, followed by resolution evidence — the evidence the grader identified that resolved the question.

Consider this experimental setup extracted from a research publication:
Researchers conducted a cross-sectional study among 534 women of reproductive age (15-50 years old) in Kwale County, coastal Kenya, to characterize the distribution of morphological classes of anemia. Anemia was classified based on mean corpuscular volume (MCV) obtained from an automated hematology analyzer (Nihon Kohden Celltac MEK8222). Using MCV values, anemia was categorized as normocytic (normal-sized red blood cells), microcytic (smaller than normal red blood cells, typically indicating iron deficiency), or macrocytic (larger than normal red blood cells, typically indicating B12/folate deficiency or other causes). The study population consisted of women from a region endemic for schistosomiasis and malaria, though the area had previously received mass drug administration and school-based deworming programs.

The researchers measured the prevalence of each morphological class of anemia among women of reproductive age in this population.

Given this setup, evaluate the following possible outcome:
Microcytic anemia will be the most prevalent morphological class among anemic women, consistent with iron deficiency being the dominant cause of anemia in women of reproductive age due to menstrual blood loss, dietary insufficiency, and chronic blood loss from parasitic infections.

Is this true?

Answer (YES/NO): NO